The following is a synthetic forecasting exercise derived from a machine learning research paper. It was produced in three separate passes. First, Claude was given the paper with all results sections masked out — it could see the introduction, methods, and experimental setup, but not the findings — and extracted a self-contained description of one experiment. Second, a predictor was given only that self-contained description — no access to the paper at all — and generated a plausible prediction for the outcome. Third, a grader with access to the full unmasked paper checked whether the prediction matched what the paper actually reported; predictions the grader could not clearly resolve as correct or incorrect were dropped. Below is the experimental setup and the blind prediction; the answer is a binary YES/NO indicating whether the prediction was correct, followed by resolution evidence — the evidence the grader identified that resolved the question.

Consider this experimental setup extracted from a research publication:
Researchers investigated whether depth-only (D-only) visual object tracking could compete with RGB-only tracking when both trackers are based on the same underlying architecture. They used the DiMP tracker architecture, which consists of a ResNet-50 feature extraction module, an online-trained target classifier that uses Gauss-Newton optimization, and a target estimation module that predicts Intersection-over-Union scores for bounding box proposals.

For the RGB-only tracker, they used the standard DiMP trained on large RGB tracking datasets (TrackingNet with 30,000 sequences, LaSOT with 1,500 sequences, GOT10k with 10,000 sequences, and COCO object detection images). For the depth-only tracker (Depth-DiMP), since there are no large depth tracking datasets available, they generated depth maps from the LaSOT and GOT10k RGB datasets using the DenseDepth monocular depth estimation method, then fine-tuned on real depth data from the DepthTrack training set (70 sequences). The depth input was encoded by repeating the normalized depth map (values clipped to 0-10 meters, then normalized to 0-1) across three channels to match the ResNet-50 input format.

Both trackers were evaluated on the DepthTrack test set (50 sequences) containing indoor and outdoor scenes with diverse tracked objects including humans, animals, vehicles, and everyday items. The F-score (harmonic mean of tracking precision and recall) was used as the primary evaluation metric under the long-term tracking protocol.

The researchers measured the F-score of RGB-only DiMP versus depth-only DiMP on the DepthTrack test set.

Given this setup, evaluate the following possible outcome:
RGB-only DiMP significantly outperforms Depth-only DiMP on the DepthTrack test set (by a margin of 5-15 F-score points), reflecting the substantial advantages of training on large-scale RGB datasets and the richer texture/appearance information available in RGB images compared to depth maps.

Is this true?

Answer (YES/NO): YES